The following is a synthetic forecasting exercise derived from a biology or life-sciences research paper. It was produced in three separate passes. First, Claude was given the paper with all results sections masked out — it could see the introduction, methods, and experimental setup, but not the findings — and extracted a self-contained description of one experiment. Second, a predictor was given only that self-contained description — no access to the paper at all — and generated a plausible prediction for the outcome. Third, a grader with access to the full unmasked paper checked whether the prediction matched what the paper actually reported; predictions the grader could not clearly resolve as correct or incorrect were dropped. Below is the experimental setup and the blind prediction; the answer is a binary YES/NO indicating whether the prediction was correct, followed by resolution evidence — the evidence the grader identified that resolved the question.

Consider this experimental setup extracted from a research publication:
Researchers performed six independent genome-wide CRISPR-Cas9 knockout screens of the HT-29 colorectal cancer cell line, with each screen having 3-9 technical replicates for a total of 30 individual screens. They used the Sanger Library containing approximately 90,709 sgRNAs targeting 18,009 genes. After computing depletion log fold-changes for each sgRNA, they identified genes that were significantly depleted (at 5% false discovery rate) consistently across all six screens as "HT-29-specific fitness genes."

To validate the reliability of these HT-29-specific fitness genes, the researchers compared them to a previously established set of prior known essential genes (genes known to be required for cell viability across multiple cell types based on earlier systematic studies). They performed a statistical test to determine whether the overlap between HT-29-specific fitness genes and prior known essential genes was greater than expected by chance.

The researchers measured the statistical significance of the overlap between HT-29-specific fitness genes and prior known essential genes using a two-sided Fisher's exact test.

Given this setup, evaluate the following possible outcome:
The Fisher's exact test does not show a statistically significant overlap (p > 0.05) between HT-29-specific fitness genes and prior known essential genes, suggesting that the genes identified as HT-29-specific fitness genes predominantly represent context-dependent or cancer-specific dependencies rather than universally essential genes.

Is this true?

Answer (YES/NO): NO